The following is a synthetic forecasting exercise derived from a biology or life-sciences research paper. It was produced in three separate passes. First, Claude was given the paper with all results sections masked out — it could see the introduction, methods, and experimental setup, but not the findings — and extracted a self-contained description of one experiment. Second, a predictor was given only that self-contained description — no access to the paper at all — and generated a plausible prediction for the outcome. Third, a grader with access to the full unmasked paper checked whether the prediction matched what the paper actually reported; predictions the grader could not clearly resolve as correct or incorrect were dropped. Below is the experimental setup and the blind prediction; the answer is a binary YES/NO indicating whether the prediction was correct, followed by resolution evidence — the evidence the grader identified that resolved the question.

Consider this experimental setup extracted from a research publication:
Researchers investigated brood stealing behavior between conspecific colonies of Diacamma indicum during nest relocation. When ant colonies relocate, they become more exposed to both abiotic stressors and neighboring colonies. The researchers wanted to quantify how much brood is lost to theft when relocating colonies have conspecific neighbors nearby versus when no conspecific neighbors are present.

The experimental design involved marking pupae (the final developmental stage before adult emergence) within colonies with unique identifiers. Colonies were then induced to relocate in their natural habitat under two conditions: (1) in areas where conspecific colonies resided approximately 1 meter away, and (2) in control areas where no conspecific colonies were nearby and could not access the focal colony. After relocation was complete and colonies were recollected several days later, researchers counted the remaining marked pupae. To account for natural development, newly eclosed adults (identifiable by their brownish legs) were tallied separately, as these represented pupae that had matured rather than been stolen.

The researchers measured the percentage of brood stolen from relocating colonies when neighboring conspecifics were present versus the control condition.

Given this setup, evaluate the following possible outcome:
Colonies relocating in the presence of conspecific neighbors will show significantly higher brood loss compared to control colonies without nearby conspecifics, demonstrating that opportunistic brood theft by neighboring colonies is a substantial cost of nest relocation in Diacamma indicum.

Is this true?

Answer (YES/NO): YES